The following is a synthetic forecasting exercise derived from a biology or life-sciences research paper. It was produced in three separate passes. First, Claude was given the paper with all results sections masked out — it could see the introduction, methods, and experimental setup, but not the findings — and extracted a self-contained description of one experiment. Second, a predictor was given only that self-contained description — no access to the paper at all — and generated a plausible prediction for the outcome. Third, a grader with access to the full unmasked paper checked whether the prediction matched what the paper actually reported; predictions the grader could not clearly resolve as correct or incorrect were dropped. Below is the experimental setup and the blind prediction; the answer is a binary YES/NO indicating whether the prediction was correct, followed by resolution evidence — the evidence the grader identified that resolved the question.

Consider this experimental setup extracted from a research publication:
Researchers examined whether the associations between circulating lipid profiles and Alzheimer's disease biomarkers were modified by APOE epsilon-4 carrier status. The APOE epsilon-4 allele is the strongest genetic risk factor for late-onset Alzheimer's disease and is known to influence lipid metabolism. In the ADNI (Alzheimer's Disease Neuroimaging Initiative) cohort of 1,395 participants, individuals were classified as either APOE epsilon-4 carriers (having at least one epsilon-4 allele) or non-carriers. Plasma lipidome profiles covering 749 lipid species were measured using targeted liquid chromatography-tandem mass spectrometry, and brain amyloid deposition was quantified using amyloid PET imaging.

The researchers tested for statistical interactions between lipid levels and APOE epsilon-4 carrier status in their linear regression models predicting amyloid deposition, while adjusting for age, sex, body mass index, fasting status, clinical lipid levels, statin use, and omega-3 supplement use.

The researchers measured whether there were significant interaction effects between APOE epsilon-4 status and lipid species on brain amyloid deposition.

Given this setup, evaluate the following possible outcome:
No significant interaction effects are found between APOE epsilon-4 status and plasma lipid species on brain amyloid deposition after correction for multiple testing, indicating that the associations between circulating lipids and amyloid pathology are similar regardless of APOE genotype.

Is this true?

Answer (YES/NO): NO